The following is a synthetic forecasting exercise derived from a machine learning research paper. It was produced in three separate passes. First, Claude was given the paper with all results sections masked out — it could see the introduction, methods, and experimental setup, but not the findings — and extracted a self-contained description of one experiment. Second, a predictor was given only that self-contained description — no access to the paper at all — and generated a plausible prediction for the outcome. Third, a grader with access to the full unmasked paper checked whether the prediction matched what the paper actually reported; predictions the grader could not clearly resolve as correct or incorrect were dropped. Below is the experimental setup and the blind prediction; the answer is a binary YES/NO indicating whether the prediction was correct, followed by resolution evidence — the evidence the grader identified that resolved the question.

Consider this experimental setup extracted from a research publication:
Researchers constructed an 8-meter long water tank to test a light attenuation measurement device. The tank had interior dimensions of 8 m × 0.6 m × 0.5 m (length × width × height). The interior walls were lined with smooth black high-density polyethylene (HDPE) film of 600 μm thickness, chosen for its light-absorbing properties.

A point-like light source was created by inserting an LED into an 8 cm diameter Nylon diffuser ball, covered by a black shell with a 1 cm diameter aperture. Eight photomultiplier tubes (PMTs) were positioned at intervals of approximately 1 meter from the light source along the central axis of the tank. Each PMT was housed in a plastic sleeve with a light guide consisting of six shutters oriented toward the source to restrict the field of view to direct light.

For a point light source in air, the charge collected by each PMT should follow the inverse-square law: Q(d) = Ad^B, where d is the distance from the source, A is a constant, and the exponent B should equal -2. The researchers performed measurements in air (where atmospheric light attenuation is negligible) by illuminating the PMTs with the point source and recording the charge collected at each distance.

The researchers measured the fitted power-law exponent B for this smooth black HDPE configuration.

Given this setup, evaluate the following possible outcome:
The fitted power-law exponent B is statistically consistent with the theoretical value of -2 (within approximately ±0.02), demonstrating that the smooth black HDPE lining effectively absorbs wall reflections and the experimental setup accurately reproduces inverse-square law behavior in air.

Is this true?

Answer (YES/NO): NO